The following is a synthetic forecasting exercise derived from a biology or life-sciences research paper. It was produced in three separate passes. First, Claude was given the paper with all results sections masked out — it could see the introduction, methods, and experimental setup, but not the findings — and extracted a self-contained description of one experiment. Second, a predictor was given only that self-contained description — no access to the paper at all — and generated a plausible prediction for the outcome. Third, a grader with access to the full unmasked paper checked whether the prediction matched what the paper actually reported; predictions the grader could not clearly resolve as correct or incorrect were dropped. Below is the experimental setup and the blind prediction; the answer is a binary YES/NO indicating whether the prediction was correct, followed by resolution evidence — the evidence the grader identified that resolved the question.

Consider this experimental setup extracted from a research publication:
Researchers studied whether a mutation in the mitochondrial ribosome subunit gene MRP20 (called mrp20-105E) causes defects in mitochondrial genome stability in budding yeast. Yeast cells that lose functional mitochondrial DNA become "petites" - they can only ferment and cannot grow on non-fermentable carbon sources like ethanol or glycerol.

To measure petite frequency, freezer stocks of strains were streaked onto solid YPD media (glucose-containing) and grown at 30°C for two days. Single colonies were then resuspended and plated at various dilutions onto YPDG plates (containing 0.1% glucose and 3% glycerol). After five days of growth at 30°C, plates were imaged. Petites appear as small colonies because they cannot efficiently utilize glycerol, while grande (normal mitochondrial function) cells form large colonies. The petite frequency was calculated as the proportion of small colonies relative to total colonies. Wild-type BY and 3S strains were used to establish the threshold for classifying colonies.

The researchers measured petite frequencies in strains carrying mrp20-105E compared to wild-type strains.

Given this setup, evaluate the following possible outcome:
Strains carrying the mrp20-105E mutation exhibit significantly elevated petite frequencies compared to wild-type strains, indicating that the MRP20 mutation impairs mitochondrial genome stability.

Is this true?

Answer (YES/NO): NO